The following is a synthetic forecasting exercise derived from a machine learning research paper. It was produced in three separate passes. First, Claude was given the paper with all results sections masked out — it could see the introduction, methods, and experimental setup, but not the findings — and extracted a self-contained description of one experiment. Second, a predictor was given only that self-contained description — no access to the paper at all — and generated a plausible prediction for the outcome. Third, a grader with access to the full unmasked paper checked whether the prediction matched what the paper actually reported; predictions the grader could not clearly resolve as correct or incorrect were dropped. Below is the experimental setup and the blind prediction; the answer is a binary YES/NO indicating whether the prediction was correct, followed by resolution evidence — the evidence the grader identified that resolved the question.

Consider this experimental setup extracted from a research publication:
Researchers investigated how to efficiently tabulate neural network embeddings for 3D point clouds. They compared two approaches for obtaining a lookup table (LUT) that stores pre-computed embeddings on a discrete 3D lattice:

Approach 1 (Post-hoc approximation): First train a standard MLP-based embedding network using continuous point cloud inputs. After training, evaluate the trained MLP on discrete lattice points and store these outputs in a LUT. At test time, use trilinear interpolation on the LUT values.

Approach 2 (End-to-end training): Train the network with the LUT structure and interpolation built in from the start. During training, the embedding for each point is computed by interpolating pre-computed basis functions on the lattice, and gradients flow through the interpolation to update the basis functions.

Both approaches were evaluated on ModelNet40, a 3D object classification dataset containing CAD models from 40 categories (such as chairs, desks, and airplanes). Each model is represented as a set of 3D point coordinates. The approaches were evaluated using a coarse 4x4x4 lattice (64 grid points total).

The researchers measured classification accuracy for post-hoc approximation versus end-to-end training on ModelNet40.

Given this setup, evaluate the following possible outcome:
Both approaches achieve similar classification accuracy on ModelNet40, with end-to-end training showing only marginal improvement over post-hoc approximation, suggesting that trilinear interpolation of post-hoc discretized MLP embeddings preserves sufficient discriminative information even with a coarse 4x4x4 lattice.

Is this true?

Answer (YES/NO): NO